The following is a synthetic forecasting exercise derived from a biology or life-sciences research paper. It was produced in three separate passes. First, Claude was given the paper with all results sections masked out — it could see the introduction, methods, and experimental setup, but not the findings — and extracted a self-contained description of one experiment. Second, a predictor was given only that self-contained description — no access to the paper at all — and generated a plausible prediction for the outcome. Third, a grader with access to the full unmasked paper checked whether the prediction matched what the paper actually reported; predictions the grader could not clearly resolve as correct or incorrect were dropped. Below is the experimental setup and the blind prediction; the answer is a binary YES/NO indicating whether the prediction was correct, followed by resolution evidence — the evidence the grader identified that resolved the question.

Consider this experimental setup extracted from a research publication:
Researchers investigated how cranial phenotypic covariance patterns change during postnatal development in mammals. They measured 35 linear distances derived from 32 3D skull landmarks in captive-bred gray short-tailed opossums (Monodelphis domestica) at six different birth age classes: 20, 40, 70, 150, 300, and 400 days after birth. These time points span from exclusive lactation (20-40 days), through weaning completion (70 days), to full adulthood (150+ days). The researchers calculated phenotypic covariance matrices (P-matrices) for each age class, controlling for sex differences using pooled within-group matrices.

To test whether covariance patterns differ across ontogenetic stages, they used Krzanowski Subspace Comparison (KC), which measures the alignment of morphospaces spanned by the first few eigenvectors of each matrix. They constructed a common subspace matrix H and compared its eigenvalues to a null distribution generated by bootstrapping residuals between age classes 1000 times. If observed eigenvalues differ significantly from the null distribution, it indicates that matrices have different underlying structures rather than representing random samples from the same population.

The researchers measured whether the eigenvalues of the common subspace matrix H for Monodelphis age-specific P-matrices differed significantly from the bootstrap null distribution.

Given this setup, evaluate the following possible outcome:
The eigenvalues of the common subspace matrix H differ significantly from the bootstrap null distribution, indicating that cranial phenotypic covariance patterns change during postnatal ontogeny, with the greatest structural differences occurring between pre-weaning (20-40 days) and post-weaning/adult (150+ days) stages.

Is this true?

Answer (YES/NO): NO